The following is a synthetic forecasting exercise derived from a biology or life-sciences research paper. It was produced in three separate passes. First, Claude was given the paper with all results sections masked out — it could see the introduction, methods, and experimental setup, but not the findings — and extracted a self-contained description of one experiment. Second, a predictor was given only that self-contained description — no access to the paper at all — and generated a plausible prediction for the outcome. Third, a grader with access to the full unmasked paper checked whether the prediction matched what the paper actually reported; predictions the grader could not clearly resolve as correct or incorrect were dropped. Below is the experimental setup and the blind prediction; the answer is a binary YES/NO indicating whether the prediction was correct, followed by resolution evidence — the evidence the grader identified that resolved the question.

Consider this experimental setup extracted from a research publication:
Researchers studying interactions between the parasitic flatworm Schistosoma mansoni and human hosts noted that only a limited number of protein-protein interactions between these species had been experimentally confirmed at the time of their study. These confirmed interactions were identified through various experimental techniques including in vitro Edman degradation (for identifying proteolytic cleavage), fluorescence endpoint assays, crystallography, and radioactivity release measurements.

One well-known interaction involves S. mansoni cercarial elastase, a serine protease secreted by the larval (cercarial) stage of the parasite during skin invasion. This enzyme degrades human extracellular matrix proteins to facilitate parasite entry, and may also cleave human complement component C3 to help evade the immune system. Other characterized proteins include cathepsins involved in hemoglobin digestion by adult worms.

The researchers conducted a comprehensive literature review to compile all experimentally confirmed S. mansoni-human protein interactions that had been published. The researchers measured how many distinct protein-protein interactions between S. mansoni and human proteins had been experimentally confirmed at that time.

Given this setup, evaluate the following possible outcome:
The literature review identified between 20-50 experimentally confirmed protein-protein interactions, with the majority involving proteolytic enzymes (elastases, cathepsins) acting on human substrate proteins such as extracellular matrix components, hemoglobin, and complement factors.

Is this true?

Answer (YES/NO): NO